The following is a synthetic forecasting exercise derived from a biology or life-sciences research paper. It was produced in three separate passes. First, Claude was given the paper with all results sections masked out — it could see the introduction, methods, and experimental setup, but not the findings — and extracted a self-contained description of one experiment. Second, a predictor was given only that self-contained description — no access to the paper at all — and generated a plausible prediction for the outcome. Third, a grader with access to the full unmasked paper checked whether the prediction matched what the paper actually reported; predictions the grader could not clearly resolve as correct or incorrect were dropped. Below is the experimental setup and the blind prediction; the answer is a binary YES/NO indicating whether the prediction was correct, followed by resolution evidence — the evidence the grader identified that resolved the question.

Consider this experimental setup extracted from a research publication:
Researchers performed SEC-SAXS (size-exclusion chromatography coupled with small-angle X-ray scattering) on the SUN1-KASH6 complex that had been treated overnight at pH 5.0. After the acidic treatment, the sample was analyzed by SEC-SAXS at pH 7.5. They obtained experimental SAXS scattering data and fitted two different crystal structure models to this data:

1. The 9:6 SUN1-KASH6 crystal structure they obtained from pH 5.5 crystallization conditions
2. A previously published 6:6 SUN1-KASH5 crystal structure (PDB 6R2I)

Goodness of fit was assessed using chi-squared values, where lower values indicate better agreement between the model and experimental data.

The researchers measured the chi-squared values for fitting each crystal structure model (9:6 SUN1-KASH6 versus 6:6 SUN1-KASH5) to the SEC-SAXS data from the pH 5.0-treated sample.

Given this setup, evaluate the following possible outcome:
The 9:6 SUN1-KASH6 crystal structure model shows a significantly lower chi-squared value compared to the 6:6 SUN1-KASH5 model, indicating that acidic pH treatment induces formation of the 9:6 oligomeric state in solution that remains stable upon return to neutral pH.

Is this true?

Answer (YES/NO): YES